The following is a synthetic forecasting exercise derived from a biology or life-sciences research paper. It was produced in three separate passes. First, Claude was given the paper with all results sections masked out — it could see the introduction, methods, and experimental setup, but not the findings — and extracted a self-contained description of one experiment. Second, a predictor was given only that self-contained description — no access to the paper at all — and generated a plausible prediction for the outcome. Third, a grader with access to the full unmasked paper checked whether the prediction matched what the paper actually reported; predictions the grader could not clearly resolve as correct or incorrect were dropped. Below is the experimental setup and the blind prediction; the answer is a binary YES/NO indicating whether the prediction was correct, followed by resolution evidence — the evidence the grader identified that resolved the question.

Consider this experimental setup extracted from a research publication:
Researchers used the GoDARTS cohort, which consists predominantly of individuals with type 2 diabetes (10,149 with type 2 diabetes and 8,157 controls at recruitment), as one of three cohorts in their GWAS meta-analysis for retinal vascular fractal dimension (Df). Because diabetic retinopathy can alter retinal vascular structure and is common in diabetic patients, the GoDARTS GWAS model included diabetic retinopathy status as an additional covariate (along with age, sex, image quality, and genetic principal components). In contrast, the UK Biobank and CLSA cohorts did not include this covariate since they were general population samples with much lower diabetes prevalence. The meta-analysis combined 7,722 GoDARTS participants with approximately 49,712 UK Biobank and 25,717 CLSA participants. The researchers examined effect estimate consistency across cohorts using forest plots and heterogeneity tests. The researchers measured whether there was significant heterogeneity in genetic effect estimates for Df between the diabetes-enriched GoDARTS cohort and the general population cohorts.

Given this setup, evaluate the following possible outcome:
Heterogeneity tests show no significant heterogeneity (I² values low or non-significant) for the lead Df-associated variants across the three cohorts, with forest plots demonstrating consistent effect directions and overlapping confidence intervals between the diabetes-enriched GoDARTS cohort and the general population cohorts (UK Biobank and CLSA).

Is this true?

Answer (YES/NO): NO